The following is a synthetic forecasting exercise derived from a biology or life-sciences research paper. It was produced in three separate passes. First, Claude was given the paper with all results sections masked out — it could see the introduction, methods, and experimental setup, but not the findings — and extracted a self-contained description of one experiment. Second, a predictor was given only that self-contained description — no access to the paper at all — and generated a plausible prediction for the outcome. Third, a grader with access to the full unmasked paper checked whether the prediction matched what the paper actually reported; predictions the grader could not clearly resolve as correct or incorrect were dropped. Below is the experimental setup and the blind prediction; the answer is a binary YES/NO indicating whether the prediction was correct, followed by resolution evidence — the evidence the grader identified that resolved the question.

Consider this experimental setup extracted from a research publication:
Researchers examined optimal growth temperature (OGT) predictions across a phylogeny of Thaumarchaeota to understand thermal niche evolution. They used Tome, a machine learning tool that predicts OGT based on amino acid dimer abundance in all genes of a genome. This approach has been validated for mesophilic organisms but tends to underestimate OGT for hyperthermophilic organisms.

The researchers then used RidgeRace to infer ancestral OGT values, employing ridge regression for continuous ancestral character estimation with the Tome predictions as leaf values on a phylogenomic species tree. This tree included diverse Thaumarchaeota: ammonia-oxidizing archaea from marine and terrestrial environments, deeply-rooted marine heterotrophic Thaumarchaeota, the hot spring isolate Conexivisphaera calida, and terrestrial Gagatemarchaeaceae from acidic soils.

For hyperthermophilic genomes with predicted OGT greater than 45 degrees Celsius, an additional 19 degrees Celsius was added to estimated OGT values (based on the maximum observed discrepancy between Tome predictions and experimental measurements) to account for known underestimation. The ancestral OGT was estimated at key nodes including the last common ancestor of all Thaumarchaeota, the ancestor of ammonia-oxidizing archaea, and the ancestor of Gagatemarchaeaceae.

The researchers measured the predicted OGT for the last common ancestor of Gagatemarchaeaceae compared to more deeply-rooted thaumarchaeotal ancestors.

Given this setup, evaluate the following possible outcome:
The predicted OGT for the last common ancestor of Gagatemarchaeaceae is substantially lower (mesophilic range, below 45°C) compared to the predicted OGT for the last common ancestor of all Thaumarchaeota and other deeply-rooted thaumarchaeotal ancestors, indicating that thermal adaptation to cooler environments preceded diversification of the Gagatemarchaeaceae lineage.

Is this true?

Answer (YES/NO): YES